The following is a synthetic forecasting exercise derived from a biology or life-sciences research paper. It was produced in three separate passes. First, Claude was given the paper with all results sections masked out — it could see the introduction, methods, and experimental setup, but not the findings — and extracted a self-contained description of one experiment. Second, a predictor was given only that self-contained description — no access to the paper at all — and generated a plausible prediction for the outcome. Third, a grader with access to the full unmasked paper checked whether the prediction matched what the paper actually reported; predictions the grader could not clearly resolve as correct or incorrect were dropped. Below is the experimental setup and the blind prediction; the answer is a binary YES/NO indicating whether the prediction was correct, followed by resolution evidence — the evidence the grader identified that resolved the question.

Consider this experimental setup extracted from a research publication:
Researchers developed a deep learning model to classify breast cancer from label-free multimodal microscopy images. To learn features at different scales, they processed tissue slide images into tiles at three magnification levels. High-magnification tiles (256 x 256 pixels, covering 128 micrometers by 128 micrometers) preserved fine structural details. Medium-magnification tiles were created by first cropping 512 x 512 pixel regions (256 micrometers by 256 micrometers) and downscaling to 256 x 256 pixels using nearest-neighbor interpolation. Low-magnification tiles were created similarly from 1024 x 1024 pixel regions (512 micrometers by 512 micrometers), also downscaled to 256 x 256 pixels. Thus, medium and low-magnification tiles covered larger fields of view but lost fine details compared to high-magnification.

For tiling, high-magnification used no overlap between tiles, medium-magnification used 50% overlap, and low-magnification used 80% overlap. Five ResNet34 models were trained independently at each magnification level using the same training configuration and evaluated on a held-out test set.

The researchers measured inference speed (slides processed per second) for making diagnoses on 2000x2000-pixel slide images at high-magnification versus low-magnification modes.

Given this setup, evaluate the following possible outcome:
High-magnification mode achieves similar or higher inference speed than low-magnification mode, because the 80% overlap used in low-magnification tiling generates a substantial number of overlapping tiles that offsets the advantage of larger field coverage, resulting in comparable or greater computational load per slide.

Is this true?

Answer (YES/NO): NO